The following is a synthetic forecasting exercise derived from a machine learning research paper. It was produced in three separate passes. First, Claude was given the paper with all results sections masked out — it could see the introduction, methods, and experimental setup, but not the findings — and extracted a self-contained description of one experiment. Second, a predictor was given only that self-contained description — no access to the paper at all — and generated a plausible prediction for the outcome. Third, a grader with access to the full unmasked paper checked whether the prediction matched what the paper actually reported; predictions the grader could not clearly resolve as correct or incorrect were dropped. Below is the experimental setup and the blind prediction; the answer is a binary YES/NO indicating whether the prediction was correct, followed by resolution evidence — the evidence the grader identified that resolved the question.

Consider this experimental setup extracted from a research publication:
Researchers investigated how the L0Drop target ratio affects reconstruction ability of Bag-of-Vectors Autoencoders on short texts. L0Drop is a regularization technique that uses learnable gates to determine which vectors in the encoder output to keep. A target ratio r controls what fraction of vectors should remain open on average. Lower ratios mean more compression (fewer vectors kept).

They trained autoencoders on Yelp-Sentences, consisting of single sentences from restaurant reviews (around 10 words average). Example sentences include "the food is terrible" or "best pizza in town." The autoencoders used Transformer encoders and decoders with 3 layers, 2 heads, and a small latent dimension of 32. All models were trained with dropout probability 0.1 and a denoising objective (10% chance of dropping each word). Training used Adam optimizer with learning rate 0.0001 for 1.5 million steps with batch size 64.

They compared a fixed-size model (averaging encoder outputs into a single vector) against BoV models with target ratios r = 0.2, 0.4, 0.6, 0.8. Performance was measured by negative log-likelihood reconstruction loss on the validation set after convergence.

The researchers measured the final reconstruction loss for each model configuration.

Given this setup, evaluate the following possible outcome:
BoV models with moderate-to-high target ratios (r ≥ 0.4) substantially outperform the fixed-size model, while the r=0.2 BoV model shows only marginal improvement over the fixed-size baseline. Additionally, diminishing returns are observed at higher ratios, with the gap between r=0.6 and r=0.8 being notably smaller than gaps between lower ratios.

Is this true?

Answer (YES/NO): NO